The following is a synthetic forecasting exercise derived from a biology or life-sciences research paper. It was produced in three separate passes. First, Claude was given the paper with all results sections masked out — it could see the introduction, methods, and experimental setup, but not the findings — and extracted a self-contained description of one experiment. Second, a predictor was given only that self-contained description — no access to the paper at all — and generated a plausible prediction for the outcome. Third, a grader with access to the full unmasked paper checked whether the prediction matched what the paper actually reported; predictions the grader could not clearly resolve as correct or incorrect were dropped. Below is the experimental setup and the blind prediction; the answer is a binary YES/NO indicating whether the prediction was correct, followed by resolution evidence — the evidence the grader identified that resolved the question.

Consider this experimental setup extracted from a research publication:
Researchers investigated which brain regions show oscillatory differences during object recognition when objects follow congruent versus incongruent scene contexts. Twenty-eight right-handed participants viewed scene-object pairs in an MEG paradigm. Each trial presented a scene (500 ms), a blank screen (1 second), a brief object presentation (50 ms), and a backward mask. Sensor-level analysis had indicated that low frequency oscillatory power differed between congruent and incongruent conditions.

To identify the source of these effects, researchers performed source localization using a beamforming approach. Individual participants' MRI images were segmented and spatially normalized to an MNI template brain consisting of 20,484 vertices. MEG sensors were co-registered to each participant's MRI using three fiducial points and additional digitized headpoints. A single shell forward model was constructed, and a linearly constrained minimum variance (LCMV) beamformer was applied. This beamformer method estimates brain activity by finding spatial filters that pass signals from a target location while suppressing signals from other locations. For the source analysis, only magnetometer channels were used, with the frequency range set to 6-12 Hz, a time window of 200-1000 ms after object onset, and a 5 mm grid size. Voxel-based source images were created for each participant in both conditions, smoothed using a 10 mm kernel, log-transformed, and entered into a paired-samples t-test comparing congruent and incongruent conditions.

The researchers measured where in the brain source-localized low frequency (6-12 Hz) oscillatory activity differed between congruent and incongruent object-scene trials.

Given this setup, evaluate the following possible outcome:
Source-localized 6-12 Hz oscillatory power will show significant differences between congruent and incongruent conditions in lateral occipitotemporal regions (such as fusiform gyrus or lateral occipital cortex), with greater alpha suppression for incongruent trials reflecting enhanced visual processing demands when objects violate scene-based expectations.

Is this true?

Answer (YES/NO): NO